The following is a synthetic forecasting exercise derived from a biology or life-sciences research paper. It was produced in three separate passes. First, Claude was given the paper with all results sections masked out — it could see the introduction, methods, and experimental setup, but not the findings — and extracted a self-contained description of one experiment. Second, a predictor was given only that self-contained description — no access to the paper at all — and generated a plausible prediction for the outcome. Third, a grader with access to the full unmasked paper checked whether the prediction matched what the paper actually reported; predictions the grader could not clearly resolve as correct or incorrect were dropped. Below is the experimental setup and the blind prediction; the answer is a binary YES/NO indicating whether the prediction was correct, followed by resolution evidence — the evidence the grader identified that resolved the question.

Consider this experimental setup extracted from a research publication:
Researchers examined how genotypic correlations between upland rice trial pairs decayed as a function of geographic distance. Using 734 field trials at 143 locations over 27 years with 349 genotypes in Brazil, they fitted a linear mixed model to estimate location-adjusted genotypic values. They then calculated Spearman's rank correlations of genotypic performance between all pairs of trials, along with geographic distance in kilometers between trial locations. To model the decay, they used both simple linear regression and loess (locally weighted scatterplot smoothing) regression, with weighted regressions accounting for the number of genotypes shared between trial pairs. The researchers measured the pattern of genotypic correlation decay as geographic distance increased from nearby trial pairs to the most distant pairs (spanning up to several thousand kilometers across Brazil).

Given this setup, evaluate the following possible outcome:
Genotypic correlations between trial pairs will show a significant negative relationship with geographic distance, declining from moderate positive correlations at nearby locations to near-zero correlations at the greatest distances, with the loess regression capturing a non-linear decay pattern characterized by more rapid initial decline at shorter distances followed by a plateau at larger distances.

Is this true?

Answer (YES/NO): NO